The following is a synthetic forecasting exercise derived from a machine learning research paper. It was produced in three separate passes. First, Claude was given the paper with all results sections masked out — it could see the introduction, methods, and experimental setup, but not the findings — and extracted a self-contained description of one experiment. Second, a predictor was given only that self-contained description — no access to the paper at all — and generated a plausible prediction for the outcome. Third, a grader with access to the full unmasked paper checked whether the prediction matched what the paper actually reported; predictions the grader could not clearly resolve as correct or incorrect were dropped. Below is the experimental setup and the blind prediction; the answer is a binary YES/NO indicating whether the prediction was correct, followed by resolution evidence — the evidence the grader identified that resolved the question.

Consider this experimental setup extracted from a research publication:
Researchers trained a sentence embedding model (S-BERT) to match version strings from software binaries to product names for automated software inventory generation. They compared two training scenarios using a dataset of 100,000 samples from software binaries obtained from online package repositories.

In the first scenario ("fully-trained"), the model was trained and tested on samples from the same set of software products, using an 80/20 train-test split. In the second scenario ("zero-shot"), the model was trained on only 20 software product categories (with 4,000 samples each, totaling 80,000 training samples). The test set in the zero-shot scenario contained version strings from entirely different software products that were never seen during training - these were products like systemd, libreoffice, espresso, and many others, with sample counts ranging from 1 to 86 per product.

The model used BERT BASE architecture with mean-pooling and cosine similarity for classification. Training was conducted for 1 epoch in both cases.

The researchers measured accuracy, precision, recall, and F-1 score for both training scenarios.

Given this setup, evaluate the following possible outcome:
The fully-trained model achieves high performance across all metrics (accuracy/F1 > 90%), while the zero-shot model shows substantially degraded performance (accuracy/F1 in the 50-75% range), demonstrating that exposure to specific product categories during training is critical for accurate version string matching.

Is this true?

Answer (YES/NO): NO